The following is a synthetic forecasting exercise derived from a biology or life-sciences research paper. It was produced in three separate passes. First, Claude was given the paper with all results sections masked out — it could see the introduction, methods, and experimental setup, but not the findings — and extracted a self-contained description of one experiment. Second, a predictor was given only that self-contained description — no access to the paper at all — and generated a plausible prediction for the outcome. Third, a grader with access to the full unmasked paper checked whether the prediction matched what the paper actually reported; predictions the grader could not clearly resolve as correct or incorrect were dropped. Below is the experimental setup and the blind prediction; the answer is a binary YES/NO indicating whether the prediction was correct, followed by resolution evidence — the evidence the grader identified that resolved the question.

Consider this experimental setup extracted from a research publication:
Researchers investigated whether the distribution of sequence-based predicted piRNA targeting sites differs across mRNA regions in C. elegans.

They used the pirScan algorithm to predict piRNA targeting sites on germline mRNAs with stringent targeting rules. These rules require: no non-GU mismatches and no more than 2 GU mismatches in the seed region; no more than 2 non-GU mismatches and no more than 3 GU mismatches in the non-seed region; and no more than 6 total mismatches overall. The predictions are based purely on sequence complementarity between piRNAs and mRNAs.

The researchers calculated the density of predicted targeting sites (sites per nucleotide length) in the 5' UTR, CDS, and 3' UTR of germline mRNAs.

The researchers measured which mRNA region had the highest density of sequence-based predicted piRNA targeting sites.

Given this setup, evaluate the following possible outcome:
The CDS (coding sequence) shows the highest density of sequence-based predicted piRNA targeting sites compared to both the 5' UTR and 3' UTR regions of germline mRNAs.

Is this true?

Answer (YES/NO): NO